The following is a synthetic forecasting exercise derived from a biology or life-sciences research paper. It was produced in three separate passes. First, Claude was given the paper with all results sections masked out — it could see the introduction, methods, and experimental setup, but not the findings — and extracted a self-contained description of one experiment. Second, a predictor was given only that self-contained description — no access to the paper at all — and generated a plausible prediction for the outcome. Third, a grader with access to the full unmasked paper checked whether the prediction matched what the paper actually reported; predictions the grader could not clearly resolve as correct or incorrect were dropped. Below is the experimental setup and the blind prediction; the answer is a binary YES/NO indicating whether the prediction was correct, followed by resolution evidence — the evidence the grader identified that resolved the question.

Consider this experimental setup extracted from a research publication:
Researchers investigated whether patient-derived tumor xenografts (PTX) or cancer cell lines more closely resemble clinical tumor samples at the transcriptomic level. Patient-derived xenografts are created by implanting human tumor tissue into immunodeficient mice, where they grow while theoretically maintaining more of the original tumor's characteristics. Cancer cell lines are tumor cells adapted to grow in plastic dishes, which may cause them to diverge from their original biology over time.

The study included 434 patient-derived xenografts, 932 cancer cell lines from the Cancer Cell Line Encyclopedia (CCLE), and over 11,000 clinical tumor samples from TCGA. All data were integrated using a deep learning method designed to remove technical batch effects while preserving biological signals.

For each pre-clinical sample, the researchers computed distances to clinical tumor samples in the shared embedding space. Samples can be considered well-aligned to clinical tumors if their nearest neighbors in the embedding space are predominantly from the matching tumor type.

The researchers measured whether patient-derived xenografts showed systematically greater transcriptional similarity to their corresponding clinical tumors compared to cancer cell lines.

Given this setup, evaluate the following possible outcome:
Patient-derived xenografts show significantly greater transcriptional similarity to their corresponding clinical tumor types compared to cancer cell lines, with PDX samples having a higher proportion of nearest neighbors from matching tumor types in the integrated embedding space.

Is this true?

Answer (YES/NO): YES